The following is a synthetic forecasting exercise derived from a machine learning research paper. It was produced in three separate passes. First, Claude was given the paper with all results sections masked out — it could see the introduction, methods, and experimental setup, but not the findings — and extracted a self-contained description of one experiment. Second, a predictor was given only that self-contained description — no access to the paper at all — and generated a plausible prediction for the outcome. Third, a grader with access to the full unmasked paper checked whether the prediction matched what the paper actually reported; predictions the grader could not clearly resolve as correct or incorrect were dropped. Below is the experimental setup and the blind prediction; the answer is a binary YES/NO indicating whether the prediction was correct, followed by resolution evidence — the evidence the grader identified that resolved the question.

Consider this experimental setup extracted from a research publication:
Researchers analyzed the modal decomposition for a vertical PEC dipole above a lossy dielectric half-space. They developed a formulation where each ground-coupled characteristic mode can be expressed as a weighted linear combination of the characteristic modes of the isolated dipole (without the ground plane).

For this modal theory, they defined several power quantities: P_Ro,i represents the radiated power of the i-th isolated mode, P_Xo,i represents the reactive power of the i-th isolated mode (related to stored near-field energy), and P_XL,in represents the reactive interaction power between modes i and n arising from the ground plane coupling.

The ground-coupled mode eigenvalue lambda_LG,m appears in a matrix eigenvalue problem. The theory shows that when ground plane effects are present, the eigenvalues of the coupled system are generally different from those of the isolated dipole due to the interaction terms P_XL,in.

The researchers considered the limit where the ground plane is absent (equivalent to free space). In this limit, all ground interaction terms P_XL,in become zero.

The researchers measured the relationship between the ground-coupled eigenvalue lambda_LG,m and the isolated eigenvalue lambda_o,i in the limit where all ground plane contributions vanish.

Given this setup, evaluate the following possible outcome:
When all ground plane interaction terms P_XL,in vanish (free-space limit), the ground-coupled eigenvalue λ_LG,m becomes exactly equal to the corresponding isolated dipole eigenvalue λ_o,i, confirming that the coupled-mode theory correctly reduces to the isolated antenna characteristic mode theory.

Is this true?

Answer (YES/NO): YES